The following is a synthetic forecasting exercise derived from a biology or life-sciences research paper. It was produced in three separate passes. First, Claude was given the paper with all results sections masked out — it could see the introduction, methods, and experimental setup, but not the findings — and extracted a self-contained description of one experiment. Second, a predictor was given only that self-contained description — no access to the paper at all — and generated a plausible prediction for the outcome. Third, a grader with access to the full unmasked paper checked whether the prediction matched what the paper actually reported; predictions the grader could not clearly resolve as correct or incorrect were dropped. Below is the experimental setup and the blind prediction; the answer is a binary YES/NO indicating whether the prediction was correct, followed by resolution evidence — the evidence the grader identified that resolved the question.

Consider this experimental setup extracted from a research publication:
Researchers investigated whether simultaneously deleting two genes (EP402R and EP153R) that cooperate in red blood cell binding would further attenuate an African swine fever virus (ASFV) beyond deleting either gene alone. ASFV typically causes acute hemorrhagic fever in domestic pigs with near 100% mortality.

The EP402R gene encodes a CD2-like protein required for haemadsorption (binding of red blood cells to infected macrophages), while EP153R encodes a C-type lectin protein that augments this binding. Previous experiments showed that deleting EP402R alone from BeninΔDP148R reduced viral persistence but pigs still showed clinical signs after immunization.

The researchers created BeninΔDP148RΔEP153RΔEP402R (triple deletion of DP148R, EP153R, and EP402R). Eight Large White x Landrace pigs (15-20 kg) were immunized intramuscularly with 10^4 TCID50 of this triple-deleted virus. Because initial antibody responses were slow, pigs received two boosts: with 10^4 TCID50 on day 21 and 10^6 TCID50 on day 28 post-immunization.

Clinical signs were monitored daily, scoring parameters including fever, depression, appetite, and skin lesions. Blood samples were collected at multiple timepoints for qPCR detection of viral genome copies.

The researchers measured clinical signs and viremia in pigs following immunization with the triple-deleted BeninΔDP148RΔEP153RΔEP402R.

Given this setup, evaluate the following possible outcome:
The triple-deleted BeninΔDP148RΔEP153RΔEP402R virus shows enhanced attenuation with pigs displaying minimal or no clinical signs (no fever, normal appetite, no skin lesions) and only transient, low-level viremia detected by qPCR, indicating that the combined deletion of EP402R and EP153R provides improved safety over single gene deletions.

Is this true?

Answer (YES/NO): NO